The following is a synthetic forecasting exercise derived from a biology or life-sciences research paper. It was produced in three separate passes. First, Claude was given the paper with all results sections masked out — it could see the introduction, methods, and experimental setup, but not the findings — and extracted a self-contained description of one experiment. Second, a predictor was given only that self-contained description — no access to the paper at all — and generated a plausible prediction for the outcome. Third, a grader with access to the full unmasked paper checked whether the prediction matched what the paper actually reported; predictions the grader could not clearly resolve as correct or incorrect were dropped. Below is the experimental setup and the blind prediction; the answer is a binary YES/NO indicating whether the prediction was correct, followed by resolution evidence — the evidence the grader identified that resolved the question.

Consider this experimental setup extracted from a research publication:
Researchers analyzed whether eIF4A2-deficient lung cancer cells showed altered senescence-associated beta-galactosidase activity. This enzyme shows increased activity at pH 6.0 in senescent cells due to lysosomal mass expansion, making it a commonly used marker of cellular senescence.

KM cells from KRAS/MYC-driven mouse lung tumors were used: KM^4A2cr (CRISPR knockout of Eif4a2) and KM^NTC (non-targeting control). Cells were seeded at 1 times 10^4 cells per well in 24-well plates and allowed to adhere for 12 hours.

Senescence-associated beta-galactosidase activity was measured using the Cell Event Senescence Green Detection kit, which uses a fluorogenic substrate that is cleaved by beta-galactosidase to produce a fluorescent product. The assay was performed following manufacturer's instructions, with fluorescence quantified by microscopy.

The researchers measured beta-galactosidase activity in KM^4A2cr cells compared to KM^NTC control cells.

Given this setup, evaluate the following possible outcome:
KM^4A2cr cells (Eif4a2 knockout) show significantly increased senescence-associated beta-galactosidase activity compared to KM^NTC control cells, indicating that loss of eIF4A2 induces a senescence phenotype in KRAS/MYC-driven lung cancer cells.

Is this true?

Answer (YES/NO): YES